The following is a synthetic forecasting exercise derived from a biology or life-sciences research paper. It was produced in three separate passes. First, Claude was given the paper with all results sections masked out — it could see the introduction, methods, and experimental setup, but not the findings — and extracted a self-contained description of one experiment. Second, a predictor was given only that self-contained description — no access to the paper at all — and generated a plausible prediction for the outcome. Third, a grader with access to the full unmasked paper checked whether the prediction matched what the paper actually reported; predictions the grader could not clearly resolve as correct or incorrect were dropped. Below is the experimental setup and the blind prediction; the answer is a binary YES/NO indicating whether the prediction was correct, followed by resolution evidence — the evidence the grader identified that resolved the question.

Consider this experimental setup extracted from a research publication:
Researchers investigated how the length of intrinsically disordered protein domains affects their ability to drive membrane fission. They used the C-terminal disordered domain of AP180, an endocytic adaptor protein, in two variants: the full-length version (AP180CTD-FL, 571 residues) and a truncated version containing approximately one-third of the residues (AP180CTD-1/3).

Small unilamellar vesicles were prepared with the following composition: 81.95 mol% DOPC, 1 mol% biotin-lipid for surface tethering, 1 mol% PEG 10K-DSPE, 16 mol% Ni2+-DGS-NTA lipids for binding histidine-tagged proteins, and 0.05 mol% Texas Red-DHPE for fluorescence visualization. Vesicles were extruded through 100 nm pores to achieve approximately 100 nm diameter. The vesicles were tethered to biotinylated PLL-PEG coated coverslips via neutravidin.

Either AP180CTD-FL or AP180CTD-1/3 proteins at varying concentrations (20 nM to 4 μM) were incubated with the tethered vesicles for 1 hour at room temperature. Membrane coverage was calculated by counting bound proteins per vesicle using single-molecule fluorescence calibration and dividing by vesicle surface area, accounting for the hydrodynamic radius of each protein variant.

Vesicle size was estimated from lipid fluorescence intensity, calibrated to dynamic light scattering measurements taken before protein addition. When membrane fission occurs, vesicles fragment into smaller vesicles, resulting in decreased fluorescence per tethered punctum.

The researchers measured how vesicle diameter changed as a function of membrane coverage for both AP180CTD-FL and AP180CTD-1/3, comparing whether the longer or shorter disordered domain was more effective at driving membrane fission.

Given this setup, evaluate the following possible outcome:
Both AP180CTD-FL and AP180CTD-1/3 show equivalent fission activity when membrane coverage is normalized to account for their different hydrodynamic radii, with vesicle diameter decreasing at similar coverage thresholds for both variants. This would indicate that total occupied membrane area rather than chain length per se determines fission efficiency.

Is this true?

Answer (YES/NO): YES